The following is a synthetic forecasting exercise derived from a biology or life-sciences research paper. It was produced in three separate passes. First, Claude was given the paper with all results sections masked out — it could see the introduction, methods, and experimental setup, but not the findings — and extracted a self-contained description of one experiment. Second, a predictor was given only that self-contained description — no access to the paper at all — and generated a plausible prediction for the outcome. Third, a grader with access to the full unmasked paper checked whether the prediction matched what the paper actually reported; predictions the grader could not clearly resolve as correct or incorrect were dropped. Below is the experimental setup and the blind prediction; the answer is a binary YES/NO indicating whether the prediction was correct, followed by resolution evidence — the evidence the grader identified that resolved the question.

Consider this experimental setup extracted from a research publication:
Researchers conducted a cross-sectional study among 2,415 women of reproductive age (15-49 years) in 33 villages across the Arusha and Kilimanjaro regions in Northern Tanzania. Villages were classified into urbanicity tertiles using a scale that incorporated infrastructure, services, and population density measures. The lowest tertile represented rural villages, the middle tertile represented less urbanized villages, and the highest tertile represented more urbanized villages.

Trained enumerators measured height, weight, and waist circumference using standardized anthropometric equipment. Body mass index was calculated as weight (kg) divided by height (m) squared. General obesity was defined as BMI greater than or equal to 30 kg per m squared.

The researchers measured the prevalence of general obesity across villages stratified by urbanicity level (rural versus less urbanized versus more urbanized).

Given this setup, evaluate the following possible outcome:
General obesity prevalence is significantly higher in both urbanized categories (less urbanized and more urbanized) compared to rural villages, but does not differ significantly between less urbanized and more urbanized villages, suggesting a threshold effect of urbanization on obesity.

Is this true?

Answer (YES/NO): NO